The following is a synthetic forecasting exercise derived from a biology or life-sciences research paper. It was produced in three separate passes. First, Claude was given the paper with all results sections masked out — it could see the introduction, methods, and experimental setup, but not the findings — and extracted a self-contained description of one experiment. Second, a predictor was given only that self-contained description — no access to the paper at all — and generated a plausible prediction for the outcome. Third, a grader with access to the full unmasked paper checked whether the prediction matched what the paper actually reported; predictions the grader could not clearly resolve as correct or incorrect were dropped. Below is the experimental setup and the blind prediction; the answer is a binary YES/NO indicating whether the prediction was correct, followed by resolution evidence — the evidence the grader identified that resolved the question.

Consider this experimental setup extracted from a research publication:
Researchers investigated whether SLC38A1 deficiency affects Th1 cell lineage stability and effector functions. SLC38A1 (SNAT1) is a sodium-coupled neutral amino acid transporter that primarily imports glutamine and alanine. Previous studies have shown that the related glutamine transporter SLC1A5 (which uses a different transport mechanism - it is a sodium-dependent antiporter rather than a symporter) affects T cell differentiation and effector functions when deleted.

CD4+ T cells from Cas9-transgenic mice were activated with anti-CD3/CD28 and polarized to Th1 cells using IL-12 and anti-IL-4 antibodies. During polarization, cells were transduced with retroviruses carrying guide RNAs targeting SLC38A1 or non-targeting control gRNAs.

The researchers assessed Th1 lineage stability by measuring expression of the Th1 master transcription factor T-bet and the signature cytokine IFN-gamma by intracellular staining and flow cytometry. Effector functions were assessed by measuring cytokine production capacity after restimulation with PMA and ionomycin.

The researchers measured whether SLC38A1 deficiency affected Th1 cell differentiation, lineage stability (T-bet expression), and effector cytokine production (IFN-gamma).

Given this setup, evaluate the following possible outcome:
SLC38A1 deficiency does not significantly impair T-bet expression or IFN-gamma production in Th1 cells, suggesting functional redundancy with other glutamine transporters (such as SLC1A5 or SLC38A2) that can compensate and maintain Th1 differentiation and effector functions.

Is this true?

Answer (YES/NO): YES